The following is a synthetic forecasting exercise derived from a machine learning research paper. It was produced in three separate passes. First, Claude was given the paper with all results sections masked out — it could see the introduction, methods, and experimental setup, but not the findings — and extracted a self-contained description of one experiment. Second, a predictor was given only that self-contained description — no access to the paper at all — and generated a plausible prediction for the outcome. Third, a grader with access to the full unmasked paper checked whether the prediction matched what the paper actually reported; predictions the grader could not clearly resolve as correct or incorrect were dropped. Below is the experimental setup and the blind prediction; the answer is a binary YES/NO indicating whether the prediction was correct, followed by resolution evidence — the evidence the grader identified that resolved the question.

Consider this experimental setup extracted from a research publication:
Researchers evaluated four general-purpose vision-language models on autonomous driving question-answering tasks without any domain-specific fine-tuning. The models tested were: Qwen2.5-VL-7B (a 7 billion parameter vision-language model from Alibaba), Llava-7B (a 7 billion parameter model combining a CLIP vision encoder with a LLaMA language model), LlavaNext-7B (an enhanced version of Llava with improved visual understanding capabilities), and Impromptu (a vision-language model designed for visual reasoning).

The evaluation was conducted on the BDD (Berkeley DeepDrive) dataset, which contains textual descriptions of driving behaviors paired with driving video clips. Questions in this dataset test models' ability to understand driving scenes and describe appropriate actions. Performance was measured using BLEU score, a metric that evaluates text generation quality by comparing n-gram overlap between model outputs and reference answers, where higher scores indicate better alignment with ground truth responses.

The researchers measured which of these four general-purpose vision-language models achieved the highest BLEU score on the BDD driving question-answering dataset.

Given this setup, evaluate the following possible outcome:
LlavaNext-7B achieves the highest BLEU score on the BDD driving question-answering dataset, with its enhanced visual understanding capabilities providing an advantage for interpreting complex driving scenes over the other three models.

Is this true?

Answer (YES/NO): NO